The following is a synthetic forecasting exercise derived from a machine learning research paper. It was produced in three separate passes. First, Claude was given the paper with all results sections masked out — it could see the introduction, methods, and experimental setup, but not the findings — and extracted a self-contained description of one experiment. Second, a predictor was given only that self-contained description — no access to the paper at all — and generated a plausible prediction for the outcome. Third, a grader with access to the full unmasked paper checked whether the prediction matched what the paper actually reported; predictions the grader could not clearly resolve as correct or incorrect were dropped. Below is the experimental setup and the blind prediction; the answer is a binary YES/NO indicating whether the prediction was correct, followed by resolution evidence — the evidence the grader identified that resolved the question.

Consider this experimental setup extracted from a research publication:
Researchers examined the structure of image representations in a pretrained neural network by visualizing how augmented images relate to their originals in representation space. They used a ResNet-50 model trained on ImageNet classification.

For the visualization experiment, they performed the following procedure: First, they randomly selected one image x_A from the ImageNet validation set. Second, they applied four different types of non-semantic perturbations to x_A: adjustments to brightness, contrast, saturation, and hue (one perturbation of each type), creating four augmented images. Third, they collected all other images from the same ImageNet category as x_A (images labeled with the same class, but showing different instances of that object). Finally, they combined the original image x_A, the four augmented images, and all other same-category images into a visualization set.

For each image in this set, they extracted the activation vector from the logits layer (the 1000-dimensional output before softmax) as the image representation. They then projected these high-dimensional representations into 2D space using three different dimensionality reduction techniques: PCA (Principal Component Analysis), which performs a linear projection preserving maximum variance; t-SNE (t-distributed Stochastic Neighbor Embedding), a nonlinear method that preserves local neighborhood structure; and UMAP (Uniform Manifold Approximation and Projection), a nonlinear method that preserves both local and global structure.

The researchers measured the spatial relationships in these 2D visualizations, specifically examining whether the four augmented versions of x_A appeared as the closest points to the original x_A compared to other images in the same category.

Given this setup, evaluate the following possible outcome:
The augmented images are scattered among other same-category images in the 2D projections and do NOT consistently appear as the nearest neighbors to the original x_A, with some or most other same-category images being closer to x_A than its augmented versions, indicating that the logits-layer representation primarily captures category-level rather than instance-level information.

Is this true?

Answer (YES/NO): YES